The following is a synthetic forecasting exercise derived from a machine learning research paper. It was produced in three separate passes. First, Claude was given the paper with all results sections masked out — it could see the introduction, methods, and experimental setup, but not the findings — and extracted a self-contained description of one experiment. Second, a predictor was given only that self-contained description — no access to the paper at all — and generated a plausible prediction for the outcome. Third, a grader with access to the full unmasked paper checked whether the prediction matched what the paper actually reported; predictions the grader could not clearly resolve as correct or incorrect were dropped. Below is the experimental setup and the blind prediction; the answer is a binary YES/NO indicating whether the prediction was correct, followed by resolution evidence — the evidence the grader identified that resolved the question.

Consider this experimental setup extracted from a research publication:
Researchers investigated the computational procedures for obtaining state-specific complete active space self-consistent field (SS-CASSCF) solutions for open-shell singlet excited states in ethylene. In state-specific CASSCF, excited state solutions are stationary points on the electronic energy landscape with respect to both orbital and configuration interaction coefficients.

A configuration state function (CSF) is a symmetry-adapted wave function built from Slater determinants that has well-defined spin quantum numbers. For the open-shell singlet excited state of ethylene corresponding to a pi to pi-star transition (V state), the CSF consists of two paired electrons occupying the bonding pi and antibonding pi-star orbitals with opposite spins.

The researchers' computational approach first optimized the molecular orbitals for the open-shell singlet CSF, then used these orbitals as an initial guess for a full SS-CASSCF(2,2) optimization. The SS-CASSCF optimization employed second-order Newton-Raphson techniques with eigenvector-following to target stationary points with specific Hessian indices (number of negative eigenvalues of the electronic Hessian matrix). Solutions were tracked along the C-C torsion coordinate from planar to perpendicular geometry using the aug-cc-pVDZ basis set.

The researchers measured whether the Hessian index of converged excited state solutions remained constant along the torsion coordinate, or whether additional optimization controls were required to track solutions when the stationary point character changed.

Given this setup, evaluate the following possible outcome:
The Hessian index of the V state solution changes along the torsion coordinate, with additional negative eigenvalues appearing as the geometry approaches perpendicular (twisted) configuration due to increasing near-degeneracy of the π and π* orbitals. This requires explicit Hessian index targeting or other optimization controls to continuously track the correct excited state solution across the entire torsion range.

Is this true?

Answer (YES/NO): NO